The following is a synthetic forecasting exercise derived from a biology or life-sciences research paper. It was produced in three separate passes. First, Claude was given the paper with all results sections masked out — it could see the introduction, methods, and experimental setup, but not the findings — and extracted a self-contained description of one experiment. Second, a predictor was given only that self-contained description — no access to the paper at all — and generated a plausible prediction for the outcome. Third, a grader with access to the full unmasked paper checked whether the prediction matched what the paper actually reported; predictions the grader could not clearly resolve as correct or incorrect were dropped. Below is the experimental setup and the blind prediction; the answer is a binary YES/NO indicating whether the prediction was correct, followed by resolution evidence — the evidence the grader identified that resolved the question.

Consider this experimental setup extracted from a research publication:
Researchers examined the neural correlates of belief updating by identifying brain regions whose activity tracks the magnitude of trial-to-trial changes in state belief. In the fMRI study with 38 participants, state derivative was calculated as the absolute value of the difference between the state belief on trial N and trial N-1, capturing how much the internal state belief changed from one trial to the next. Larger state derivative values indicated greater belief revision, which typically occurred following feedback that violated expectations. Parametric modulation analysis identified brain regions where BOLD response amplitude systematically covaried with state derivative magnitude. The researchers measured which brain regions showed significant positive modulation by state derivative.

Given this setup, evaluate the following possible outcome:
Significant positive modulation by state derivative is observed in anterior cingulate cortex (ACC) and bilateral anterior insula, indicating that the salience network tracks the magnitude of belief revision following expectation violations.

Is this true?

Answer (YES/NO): NO